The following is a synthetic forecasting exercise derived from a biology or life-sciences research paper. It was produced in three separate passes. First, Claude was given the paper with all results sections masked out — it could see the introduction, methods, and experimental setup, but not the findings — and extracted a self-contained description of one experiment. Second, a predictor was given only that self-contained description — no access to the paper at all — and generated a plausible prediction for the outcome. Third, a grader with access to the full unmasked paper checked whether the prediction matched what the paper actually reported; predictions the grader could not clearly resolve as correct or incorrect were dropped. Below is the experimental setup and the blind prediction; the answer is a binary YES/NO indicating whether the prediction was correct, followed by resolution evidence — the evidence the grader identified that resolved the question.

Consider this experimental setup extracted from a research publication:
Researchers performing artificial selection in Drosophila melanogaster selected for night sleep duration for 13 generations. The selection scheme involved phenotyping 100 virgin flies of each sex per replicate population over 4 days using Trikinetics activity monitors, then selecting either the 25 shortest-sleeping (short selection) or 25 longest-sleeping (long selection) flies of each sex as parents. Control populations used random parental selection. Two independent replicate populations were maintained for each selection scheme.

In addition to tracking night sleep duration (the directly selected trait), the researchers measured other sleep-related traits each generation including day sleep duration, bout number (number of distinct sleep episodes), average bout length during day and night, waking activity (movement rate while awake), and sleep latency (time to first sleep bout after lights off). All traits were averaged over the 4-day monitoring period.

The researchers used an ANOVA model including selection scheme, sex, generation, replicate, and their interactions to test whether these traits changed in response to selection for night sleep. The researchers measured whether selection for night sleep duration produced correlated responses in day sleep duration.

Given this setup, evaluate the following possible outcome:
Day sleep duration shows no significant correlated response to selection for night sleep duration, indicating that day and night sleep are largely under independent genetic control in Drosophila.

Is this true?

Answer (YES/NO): YES